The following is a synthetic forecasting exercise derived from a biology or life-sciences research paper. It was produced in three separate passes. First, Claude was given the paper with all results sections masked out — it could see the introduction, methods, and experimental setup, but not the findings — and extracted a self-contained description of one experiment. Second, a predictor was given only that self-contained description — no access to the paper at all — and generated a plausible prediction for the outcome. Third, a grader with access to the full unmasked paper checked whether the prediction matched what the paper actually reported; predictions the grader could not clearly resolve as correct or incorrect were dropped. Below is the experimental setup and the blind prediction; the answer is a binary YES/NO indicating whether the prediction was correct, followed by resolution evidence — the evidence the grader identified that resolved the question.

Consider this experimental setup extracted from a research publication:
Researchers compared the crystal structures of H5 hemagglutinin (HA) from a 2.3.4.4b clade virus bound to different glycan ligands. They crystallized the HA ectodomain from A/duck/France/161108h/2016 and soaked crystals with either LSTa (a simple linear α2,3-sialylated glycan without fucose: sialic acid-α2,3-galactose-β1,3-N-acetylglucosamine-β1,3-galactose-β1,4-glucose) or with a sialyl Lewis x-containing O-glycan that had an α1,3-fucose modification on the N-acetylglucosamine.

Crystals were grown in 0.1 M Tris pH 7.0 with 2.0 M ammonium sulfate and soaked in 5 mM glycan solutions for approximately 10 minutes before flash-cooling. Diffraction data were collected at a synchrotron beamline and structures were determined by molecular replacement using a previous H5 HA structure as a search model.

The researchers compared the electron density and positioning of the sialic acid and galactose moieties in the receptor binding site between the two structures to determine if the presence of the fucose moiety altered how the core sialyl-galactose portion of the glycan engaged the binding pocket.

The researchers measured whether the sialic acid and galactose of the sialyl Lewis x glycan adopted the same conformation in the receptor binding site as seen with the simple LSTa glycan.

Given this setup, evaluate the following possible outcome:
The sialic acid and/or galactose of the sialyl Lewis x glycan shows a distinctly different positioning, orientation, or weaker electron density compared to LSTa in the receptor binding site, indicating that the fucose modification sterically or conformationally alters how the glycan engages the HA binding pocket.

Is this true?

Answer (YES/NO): NO